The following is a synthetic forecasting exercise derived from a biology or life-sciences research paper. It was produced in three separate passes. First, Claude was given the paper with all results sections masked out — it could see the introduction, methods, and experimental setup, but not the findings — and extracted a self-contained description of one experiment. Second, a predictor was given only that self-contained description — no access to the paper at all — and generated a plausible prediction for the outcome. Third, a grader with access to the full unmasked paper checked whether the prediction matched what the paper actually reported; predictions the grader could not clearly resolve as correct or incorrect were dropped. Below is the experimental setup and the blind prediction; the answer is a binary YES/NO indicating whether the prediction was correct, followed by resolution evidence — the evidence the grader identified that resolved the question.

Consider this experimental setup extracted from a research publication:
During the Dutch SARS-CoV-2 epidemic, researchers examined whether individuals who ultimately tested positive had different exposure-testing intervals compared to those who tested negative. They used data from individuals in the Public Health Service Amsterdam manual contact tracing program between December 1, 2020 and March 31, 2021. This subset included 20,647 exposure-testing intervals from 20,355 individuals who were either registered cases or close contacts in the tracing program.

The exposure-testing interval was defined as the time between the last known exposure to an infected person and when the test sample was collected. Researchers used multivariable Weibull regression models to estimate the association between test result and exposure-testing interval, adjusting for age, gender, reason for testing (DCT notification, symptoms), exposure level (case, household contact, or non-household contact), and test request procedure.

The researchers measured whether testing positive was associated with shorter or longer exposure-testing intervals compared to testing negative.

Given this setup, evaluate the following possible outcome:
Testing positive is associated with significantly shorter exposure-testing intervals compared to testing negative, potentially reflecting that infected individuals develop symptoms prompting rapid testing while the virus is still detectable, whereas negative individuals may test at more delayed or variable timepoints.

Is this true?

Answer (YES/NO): YES